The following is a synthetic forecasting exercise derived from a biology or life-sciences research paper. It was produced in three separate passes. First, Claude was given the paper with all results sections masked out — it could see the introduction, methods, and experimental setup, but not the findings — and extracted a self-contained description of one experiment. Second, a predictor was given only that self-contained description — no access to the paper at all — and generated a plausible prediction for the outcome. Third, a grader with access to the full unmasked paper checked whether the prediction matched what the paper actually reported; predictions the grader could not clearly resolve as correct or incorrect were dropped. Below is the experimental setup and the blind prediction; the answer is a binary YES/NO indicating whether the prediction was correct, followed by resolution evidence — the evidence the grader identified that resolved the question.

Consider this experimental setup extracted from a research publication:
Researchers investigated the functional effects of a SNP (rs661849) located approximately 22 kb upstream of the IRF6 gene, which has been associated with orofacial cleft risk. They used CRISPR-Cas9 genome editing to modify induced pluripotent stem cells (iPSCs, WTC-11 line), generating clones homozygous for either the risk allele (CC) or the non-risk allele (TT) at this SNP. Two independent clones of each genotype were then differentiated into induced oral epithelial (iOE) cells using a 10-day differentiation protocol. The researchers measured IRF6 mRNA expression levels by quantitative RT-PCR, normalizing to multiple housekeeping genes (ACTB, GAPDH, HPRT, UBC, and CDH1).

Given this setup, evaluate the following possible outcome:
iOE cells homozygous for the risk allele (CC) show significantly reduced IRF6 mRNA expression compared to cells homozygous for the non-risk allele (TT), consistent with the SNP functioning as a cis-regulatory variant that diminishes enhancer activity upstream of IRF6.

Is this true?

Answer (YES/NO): YES